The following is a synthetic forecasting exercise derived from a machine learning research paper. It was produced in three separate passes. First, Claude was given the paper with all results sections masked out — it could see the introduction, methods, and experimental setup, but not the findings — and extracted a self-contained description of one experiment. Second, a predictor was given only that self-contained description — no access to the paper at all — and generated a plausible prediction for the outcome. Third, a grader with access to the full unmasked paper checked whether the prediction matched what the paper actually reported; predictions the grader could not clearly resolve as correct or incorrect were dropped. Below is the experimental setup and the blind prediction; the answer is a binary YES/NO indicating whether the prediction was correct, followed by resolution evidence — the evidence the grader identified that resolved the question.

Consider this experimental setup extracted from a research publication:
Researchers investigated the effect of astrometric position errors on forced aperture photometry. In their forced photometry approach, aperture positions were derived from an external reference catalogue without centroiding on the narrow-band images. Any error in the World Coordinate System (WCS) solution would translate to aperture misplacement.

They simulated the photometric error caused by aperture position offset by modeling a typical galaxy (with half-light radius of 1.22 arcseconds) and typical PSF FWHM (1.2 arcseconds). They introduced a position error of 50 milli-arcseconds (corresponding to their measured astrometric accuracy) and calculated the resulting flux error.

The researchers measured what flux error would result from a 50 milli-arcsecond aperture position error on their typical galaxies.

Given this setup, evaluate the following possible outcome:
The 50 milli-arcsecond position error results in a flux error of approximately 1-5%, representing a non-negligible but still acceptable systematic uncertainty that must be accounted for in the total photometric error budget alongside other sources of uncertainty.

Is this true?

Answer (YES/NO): NO